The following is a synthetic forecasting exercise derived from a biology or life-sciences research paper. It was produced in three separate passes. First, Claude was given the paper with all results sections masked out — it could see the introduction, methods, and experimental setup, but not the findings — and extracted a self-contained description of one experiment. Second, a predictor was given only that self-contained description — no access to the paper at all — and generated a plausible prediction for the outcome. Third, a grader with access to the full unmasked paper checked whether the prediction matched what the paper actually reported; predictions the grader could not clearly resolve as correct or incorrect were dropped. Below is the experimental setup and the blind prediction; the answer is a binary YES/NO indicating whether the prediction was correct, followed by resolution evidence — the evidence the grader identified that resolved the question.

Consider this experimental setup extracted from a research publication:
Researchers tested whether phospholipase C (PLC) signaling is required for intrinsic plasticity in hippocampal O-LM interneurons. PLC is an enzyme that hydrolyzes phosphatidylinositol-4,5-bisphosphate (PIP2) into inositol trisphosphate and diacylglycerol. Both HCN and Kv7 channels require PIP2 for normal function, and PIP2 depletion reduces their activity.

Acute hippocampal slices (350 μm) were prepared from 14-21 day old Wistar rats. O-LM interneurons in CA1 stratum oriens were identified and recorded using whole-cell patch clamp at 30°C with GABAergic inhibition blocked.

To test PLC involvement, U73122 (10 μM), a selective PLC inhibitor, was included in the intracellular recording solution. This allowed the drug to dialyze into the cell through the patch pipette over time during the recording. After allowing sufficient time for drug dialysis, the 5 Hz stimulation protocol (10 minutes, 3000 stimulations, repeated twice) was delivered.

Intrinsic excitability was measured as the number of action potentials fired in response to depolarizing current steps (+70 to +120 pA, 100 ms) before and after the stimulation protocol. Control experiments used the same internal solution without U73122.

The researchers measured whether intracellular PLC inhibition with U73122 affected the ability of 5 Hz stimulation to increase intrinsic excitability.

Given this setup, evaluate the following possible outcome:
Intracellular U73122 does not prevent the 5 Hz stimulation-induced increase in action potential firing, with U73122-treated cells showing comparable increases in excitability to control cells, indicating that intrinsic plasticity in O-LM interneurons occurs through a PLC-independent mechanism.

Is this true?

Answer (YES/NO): NO